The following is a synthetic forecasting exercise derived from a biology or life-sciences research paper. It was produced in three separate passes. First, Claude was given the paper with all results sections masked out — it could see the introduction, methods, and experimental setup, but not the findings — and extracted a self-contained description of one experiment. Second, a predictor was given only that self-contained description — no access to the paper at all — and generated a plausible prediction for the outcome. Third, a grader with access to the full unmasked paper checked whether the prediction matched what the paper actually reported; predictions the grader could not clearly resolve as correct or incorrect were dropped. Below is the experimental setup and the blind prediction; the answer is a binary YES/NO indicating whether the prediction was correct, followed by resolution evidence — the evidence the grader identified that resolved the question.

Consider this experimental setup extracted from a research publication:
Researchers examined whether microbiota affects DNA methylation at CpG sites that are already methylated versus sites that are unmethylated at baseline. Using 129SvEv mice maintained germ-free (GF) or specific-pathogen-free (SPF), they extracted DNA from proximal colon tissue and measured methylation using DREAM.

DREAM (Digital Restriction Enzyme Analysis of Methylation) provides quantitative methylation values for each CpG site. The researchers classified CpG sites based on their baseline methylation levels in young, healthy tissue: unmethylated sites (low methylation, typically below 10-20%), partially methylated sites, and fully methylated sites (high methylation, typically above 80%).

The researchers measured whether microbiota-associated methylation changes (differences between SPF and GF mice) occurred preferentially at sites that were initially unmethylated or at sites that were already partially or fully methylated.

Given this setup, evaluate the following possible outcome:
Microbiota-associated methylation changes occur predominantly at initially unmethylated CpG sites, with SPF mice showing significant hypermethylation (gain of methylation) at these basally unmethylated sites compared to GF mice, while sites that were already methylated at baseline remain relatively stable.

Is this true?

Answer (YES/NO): NO